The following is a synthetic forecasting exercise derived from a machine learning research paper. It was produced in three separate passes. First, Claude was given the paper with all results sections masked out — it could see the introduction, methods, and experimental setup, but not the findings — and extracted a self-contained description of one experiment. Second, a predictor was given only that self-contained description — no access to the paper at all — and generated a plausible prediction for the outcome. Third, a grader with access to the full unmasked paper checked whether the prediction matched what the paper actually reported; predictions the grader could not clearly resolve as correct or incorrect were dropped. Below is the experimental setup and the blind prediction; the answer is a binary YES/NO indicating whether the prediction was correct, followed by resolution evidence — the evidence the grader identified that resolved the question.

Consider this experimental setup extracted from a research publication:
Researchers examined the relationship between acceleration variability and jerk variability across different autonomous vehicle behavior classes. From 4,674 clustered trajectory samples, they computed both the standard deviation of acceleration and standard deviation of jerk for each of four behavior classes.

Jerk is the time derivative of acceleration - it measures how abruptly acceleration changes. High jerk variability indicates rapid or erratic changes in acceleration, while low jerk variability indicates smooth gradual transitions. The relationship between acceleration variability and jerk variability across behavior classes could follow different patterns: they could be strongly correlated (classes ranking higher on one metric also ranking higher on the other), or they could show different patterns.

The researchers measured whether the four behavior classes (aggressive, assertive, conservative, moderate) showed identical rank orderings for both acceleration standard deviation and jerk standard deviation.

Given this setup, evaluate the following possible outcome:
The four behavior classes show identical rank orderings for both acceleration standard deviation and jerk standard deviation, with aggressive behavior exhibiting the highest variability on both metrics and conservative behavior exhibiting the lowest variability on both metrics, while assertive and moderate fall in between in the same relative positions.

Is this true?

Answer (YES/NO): NO